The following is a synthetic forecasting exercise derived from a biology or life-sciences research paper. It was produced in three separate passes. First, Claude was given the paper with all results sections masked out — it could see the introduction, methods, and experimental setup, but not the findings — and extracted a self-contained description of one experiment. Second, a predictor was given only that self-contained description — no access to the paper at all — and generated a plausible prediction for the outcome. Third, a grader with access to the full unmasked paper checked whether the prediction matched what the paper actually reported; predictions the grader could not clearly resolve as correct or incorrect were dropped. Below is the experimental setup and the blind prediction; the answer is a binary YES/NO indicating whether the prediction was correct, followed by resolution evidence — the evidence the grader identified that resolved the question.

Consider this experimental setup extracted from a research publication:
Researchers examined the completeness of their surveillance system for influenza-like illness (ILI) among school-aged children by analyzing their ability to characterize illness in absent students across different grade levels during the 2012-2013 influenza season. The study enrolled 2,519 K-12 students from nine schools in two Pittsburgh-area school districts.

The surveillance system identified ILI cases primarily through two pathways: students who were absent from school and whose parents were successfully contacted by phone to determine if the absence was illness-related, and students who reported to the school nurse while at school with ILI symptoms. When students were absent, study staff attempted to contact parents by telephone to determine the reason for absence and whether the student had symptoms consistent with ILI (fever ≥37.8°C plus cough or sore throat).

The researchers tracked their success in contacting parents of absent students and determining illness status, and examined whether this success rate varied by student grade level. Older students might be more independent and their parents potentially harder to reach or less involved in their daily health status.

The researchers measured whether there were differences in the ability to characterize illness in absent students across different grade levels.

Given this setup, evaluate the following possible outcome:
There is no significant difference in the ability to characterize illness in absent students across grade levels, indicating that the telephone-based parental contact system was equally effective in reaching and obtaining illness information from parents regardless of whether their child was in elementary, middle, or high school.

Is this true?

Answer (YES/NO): NO